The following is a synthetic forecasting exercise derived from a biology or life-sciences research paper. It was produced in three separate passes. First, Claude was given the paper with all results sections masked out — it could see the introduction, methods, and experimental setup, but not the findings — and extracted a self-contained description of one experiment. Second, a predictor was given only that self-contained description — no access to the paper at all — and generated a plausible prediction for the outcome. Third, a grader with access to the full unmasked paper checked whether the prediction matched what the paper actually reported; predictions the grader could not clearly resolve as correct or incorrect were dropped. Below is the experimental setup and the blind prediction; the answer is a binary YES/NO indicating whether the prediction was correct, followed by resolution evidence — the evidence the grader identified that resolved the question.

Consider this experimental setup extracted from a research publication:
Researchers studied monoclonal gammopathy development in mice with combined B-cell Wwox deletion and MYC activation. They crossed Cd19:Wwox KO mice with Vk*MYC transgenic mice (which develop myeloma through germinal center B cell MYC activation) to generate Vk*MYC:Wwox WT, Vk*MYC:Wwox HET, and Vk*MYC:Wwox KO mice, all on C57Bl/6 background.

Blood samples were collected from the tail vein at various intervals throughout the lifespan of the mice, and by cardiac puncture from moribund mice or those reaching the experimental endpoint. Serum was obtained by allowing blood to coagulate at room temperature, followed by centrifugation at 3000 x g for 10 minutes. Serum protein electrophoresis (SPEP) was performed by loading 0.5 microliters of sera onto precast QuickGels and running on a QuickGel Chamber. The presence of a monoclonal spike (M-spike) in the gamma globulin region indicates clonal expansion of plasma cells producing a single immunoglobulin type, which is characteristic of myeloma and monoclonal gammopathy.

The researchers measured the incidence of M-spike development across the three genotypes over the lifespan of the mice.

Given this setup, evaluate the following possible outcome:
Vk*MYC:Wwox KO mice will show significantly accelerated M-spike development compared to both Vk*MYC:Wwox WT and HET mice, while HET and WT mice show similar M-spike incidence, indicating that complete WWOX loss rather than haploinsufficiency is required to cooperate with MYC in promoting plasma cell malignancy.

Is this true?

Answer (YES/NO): NO